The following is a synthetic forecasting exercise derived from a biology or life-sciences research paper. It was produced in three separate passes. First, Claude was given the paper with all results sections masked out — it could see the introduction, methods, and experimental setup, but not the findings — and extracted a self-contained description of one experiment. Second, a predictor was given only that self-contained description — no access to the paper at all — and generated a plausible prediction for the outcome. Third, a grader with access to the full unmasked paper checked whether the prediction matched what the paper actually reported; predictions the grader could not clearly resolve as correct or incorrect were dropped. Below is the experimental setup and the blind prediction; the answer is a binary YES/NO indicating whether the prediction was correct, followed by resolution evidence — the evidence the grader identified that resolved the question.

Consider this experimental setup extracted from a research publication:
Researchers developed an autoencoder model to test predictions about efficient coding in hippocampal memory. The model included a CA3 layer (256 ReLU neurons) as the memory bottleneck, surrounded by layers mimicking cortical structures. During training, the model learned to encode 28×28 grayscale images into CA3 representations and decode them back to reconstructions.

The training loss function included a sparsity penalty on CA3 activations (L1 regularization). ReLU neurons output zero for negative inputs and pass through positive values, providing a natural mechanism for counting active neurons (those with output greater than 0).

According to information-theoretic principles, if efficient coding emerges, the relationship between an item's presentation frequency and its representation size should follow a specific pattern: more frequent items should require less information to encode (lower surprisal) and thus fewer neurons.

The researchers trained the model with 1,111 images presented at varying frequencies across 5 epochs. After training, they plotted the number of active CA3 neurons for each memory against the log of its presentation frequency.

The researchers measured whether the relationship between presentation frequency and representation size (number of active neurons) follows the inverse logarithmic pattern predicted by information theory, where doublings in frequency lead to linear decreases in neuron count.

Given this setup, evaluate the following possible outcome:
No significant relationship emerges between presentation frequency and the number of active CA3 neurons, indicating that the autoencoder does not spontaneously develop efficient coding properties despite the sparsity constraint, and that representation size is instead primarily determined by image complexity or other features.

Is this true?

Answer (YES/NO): NO